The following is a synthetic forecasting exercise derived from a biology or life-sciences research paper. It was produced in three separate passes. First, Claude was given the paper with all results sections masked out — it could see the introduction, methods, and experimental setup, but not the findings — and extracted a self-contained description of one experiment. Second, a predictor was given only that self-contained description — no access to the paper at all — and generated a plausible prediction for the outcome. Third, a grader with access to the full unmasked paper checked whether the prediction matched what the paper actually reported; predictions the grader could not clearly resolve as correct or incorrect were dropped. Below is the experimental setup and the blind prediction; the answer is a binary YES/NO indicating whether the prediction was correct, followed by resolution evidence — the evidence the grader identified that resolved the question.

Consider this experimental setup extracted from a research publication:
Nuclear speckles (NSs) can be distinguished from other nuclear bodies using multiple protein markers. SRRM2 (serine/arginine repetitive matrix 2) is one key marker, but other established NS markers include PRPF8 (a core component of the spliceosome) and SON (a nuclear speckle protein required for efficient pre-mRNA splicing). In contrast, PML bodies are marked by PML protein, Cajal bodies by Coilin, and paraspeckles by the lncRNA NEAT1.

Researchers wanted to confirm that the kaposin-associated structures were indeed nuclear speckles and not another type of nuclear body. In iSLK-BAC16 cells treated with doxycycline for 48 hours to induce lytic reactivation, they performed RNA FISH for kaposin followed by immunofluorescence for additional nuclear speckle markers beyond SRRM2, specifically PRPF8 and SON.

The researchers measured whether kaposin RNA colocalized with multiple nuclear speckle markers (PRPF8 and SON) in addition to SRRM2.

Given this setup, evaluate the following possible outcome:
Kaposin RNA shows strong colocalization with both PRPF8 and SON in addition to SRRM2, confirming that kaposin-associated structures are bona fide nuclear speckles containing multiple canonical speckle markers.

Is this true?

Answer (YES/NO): YES